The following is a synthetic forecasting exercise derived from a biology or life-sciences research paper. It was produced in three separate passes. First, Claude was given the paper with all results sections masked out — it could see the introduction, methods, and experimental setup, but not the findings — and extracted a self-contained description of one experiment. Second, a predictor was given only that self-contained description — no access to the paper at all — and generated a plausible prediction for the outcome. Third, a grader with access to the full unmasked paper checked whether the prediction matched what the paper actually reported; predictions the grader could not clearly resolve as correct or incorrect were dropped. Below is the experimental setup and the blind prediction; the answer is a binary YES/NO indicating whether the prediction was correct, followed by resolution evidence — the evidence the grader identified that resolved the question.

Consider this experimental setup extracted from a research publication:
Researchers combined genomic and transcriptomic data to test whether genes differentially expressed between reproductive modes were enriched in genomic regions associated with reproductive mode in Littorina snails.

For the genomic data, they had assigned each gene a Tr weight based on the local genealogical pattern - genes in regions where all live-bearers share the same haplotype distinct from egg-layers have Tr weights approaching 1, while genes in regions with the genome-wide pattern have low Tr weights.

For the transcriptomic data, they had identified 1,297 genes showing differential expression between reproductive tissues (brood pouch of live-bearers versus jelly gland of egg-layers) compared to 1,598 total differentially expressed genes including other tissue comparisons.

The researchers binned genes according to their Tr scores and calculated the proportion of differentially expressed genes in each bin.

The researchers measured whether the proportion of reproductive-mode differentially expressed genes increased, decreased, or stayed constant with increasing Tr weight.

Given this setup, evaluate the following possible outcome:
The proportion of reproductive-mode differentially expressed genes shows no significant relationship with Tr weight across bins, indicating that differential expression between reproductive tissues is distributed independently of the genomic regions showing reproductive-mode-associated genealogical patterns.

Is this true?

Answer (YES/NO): NO